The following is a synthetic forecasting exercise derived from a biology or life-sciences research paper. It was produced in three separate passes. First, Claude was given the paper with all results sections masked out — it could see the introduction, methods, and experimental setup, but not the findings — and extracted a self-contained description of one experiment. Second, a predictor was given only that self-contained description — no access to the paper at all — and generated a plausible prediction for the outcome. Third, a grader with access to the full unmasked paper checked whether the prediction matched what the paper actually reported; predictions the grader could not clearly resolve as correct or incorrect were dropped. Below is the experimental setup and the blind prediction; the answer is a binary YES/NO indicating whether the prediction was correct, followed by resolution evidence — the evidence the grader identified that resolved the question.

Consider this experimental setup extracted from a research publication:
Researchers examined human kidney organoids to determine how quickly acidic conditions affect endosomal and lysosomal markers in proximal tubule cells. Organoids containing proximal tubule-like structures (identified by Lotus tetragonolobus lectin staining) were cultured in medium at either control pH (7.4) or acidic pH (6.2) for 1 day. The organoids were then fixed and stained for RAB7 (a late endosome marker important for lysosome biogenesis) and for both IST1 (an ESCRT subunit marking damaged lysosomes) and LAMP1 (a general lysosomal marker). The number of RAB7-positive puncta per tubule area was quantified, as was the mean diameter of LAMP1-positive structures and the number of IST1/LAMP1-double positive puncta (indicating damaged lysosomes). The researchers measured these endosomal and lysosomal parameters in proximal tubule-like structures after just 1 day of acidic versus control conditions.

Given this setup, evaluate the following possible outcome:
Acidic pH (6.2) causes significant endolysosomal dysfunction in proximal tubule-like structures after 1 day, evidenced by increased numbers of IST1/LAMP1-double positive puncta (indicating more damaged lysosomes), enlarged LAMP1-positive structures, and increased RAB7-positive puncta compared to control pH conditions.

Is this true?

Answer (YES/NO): NO